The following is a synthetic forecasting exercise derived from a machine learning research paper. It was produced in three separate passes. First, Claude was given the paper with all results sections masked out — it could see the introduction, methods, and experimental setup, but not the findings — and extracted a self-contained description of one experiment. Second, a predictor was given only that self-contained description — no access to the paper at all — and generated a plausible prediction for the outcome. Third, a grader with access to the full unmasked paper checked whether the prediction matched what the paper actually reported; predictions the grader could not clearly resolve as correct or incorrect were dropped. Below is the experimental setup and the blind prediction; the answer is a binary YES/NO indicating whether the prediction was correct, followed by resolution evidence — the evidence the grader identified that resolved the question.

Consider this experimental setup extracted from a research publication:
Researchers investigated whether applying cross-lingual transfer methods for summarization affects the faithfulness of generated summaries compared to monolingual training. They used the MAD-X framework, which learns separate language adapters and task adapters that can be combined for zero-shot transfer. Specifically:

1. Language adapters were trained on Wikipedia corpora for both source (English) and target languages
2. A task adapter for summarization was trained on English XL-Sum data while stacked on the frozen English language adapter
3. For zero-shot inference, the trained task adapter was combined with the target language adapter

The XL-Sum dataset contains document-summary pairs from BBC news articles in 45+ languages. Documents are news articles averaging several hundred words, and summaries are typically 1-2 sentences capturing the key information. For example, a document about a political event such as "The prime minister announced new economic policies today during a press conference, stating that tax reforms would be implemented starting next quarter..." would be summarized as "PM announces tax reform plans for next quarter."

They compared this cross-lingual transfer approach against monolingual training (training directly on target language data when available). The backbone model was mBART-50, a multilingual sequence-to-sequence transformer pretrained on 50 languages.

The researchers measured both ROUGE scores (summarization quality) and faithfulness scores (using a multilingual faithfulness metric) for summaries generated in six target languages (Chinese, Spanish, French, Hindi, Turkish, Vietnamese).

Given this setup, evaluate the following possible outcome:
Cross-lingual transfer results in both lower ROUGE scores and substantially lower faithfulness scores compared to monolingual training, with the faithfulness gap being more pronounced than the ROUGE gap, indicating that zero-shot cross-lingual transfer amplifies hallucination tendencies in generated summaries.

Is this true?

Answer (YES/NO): NO